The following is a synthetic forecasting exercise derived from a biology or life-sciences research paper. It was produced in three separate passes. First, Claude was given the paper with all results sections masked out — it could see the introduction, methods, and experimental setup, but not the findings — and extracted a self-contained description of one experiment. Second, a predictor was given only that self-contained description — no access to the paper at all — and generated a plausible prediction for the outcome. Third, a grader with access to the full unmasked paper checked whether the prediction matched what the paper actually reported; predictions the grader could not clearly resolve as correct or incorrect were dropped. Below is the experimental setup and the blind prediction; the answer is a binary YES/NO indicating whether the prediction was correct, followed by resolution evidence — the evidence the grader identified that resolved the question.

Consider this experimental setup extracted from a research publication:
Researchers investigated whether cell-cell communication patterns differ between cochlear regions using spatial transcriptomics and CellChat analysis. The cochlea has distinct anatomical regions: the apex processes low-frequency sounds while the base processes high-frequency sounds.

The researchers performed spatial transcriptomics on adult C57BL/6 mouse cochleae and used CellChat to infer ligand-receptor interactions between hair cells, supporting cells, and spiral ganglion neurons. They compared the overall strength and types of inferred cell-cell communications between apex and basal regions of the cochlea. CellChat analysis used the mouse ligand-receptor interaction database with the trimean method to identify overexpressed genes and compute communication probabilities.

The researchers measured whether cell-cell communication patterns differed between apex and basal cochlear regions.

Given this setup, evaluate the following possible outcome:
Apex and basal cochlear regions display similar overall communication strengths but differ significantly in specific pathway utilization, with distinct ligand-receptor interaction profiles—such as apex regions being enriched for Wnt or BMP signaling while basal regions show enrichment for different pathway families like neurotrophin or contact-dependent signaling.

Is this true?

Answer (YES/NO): NO